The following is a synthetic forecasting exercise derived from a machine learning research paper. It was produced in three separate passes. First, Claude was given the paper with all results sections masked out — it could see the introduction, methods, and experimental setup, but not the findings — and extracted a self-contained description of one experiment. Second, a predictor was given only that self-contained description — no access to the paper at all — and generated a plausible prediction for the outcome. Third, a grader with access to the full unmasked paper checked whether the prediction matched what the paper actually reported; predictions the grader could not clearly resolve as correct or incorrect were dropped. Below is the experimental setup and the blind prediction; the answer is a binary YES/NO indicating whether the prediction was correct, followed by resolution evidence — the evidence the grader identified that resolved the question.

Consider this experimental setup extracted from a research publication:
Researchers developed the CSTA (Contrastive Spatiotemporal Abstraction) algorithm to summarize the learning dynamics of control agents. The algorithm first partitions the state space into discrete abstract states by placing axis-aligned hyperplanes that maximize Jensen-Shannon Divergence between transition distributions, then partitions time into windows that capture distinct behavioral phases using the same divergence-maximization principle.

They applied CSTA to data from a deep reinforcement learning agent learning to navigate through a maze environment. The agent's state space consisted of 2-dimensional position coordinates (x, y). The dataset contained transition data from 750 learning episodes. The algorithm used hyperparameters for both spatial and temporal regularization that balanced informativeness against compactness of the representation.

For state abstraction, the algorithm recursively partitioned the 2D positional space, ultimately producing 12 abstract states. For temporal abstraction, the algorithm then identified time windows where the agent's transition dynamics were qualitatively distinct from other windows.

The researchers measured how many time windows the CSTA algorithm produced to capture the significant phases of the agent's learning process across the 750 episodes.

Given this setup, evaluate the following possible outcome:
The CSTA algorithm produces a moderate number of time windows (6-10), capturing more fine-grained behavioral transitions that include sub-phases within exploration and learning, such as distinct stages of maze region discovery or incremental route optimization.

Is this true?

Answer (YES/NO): YES